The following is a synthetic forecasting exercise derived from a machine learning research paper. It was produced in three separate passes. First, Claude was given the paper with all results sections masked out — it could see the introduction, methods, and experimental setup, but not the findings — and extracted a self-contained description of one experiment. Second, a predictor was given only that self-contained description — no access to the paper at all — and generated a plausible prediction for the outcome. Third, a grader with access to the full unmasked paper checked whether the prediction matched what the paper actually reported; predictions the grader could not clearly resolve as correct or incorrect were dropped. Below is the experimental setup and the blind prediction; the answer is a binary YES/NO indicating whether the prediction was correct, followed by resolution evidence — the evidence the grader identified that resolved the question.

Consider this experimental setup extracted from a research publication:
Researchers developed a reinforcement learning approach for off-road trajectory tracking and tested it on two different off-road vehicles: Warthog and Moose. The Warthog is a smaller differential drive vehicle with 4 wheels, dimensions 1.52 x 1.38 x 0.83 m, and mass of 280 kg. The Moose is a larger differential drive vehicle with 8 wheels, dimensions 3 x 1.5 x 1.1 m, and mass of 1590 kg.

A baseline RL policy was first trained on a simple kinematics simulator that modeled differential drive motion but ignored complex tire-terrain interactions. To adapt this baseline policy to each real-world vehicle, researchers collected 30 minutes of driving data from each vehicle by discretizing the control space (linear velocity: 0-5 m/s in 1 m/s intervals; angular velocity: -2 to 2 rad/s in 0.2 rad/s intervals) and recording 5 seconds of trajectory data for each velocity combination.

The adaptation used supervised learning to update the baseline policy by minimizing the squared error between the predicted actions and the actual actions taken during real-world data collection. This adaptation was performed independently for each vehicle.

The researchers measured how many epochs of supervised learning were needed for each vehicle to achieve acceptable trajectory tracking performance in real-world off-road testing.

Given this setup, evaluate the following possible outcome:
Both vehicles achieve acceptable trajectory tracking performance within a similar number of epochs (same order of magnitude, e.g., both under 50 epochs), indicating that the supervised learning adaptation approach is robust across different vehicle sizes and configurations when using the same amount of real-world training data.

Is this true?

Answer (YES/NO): NO